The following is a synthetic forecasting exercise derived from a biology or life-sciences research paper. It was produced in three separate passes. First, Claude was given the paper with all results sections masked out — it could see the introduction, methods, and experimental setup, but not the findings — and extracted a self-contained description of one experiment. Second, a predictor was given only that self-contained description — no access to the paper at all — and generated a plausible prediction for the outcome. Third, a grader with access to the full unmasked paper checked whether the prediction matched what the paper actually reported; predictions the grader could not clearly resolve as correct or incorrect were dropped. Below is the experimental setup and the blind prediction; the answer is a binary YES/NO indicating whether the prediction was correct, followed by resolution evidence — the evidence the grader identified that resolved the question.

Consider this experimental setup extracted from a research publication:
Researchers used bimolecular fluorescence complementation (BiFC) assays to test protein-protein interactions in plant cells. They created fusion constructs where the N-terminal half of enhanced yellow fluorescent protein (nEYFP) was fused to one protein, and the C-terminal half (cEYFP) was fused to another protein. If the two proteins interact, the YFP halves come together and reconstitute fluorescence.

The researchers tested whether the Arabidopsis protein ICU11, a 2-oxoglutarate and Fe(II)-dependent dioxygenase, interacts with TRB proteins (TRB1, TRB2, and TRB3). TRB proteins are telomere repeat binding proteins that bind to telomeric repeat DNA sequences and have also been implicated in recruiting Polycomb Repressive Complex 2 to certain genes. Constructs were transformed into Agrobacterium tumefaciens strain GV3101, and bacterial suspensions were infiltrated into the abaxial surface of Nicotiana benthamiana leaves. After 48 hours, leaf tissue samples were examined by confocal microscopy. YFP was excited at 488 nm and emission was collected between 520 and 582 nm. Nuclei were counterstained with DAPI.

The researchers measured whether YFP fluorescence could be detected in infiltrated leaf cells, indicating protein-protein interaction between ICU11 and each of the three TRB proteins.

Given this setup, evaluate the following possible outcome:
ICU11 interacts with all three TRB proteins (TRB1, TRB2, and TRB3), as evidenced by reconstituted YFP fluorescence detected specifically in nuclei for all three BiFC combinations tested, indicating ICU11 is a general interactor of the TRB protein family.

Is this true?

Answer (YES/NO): NO